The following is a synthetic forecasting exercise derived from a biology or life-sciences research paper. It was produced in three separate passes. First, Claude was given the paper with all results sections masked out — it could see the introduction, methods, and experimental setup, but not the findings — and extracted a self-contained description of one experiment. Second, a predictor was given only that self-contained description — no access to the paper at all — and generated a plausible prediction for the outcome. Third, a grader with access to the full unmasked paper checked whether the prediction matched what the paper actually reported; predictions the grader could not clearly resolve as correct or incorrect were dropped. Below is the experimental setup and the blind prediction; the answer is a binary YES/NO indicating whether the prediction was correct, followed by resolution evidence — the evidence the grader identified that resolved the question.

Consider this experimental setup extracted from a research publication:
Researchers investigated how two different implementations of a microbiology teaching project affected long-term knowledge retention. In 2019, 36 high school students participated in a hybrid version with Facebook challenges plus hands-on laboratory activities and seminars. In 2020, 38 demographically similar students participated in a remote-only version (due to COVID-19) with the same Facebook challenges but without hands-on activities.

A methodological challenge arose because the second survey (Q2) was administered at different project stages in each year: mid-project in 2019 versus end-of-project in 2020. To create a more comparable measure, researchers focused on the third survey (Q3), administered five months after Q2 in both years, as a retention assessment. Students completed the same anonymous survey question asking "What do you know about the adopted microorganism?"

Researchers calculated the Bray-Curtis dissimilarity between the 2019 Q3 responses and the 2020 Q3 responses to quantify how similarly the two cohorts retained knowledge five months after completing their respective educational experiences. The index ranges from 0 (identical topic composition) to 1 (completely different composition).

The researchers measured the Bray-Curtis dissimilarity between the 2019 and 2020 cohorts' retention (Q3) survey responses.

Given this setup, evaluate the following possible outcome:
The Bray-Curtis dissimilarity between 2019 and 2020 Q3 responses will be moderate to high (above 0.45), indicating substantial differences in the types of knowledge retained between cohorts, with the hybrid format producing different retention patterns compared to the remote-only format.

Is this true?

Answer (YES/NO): NO